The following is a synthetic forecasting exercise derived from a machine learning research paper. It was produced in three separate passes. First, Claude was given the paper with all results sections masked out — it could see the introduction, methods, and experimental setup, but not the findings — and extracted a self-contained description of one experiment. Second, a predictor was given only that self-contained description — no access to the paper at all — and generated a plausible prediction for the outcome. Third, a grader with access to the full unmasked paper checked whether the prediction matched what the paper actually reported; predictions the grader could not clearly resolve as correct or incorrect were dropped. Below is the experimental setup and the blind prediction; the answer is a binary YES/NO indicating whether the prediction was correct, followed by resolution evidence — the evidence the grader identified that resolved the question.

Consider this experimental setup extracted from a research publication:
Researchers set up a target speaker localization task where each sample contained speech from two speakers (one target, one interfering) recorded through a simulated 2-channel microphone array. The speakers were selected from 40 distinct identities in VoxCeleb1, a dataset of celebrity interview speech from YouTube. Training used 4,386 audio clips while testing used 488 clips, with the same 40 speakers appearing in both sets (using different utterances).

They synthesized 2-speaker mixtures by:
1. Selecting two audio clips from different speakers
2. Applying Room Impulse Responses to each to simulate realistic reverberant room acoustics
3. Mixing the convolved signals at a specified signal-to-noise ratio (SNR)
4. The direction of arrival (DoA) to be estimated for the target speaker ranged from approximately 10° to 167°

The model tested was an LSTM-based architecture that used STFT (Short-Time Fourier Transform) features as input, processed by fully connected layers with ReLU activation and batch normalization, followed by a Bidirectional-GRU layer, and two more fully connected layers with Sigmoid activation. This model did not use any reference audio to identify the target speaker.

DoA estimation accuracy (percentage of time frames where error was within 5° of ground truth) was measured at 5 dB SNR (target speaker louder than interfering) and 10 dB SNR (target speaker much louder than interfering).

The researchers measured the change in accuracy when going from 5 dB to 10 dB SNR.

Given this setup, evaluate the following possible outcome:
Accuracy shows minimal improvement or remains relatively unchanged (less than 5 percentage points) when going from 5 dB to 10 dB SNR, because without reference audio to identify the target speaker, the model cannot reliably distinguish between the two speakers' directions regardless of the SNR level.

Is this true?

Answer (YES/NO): NO